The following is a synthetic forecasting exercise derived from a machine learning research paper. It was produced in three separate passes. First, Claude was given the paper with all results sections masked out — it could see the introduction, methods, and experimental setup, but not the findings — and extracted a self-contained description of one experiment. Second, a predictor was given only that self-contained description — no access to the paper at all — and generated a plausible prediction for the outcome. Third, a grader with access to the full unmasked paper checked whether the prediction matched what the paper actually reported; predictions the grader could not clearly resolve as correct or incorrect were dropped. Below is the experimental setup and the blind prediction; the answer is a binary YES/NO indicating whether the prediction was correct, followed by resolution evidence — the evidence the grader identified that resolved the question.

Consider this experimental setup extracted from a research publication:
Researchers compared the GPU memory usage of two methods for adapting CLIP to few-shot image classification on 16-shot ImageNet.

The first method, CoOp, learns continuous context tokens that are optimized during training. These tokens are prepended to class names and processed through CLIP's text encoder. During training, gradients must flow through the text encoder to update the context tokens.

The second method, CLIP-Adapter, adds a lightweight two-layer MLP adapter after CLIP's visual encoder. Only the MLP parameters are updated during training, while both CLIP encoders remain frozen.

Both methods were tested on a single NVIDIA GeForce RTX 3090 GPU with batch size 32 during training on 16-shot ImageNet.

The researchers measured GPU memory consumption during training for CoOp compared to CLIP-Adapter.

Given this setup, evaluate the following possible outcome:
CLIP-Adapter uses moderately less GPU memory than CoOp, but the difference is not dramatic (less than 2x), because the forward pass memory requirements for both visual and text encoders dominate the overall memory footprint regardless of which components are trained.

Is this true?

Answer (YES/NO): NO